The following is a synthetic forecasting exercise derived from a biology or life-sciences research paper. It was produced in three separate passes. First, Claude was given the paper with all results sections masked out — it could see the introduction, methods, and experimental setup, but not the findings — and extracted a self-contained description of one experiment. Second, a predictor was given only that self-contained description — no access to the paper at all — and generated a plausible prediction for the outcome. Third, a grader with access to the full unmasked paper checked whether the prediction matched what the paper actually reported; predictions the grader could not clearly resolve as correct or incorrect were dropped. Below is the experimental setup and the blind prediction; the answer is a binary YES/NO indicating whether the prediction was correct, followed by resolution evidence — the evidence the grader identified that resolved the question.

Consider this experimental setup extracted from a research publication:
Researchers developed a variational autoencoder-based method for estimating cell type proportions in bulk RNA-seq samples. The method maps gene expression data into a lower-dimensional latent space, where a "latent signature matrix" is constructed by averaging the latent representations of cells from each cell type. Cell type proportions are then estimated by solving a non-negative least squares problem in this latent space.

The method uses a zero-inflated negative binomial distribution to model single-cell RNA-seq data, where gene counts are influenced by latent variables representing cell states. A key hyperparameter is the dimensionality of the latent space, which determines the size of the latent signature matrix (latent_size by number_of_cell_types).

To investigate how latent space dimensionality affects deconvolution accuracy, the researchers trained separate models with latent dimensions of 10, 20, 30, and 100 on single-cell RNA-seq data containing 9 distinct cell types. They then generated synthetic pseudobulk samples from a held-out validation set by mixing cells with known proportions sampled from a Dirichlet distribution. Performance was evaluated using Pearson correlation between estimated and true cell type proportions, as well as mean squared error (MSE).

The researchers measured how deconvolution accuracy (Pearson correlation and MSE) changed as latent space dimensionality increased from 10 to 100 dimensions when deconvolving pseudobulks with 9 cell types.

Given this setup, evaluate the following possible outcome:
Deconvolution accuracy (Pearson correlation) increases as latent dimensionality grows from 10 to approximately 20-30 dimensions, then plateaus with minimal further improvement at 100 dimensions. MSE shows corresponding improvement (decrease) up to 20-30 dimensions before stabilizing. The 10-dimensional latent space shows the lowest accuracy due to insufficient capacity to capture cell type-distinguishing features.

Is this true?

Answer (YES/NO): NO